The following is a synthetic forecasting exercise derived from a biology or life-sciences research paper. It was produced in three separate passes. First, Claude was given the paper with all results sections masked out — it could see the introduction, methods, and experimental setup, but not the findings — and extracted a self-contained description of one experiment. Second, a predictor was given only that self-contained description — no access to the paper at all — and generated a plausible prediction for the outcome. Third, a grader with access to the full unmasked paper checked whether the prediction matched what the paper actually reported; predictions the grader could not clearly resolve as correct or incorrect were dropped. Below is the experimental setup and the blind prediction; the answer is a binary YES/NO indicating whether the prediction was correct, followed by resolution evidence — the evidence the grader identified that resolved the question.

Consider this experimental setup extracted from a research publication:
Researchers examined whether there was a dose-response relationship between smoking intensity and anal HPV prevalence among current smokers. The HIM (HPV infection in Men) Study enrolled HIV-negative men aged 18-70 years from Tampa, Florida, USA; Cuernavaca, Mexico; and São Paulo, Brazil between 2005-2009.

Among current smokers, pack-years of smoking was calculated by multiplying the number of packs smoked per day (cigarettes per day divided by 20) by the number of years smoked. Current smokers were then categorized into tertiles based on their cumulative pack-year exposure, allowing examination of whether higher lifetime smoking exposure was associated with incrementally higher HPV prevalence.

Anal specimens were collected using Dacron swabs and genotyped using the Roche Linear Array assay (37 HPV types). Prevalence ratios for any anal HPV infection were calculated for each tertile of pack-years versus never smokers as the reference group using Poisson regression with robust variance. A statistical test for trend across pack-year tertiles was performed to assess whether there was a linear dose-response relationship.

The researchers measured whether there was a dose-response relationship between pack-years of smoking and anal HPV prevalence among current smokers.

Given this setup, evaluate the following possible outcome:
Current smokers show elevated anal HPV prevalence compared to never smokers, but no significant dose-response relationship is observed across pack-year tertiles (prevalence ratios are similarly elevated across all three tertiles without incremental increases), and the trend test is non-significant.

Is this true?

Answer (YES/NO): YES